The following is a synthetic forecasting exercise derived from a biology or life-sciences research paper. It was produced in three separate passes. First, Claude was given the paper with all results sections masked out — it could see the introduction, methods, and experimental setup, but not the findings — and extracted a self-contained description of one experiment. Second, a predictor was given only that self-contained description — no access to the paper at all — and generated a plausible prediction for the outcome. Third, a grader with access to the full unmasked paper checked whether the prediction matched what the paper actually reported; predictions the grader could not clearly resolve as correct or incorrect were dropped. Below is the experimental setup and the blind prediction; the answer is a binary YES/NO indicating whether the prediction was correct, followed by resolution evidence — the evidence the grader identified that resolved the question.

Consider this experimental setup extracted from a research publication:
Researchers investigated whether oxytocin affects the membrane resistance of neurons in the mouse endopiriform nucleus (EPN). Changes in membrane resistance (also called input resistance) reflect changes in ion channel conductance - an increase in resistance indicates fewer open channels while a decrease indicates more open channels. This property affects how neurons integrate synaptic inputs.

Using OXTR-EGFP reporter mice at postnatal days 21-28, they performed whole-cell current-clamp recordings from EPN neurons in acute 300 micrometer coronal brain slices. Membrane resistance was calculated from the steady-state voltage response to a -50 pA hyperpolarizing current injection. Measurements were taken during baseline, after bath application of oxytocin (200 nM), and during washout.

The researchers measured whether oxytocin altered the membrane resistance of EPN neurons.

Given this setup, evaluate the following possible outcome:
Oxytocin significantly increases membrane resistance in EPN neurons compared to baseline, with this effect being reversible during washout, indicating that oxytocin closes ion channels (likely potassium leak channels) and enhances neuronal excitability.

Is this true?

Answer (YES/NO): YES